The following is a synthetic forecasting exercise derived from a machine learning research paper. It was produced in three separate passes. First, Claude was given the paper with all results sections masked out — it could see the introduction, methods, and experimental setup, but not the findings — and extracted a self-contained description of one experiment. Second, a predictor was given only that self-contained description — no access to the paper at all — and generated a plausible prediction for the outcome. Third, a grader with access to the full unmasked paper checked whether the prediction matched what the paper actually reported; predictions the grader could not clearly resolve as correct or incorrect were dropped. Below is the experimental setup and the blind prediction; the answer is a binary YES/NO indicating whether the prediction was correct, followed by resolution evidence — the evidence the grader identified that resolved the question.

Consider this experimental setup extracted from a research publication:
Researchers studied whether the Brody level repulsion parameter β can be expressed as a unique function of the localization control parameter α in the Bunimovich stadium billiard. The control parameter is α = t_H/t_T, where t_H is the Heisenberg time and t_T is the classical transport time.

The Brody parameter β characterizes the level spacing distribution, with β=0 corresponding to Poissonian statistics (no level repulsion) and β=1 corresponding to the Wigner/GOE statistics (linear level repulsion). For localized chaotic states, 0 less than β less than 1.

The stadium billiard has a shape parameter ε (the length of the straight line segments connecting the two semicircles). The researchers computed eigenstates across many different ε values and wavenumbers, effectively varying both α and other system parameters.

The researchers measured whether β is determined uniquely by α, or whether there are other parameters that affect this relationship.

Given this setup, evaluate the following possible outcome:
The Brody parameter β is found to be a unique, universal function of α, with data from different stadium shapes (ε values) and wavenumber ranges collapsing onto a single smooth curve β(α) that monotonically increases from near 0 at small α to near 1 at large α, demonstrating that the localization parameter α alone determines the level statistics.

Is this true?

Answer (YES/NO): YES